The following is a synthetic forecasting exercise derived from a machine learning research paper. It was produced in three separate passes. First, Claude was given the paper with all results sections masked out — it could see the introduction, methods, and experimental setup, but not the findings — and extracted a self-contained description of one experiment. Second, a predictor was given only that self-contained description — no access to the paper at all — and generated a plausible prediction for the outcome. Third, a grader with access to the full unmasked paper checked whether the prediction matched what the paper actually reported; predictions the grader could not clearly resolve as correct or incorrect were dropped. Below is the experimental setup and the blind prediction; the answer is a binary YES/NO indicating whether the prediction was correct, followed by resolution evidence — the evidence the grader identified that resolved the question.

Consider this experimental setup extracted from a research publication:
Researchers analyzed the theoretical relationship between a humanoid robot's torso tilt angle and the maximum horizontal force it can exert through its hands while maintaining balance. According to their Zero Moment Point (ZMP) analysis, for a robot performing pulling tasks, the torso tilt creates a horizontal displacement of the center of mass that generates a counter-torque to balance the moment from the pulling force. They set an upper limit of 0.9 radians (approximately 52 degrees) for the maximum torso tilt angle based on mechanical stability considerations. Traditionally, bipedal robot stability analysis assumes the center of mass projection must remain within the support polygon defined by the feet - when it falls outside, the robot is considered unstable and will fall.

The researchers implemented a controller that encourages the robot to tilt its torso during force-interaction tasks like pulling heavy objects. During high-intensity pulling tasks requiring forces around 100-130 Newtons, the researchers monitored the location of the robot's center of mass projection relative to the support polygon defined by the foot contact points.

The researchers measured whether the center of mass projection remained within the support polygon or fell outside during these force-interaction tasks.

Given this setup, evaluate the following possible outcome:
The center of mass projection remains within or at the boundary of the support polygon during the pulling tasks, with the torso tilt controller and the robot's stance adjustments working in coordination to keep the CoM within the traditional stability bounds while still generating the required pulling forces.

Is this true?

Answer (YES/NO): NO